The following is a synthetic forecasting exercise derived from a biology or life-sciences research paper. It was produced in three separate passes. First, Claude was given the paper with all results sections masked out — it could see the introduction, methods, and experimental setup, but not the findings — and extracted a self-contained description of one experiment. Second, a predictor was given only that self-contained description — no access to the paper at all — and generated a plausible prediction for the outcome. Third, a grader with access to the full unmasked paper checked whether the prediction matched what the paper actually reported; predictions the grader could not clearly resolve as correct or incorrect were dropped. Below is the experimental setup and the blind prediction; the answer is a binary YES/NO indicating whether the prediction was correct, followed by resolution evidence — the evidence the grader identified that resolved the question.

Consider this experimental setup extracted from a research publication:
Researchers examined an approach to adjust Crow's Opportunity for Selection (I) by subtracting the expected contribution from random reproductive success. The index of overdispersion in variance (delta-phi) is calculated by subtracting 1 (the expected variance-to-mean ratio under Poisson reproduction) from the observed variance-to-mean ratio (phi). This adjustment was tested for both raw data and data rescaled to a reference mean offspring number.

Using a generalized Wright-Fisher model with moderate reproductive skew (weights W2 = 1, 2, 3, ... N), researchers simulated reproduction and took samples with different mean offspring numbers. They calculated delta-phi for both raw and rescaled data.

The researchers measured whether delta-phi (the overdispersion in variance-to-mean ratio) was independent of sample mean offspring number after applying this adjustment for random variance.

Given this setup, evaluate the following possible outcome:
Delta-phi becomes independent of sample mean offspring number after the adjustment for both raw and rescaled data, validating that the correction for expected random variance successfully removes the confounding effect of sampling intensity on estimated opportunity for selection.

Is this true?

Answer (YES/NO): NO